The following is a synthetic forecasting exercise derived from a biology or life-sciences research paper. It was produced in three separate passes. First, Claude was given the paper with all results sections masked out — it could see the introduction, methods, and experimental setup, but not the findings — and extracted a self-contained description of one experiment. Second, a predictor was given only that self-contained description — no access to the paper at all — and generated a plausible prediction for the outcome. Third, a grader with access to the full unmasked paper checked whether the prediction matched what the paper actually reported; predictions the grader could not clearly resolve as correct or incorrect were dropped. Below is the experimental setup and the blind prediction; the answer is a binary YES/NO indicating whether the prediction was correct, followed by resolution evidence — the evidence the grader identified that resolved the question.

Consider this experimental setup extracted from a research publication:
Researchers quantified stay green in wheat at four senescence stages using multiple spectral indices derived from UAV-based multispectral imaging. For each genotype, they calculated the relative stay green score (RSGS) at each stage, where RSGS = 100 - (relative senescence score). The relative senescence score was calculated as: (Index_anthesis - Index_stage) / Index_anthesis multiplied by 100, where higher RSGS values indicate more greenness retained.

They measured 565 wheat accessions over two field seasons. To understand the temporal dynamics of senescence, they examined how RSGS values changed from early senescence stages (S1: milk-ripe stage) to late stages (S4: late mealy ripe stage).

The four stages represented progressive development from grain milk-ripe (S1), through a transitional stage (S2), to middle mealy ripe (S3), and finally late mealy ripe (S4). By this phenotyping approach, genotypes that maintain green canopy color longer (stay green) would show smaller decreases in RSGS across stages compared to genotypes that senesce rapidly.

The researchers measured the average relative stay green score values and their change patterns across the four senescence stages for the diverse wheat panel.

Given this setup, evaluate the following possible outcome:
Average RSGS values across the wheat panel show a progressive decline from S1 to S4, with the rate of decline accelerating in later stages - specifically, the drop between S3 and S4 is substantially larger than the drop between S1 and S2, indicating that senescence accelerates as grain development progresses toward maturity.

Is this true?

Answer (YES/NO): YES